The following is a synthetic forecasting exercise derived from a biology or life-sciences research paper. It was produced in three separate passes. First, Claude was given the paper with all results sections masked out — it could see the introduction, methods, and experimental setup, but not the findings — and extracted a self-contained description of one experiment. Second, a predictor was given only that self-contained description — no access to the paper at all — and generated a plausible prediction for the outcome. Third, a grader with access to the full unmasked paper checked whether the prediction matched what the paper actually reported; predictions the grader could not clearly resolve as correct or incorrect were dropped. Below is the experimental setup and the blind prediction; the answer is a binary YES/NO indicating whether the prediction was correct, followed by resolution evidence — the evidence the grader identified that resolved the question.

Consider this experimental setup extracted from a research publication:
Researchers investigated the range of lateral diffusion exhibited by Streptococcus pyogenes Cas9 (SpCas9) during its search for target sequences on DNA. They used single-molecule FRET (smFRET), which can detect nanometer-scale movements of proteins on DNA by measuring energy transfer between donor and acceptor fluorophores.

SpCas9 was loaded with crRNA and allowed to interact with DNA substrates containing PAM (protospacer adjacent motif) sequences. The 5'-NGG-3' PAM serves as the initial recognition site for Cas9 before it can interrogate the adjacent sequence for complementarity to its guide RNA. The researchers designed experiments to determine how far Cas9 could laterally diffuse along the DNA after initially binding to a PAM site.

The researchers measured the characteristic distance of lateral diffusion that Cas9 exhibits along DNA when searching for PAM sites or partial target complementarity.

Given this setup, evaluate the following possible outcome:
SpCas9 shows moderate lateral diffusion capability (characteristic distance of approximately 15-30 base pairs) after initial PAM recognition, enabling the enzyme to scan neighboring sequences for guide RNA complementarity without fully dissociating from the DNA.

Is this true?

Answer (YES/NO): YES